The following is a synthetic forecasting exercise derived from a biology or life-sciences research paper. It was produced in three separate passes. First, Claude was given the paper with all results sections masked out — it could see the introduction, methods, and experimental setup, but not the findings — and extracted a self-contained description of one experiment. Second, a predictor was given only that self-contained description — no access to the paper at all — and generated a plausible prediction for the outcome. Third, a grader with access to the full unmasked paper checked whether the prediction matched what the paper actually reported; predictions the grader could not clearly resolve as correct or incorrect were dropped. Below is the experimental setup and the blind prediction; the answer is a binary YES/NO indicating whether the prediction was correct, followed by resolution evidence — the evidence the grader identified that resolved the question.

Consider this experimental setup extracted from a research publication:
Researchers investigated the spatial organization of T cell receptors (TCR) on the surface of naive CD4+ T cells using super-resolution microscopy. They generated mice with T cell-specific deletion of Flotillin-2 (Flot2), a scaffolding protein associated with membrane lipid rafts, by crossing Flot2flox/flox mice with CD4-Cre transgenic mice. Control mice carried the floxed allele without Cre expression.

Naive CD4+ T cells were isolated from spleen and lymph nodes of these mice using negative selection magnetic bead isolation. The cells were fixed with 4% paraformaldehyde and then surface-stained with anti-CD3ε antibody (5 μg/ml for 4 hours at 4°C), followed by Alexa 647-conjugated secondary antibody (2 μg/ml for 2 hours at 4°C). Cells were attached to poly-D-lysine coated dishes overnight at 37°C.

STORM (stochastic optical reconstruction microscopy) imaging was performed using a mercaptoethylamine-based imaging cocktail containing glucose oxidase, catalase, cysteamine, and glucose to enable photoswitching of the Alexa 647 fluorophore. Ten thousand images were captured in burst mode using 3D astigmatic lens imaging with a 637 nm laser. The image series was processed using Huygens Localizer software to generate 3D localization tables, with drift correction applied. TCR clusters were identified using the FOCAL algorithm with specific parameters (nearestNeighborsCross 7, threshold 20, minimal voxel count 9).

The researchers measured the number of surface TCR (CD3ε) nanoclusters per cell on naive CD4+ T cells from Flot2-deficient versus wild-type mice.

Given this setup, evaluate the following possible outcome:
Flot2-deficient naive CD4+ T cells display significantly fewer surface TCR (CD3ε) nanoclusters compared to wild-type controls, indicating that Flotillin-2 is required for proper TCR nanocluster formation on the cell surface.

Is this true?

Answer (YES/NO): NO